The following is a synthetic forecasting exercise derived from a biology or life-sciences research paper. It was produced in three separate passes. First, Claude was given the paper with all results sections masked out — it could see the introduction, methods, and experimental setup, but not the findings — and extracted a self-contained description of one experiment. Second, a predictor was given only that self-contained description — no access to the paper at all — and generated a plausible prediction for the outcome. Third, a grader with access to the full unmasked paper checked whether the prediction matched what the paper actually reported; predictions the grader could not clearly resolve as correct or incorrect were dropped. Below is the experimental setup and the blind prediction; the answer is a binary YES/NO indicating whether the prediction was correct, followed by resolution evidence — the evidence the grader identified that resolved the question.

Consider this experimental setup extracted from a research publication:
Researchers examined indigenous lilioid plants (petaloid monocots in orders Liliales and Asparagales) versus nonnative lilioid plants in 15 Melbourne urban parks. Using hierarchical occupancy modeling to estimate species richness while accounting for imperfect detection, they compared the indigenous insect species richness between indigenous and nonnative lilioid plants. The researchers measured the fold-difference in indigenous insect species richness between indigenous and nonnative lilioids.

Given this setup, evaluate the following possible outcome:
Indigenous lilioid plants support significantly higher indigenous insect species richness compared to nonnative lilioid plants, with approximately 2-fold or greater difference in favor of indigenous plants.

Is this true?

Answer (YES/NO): YES